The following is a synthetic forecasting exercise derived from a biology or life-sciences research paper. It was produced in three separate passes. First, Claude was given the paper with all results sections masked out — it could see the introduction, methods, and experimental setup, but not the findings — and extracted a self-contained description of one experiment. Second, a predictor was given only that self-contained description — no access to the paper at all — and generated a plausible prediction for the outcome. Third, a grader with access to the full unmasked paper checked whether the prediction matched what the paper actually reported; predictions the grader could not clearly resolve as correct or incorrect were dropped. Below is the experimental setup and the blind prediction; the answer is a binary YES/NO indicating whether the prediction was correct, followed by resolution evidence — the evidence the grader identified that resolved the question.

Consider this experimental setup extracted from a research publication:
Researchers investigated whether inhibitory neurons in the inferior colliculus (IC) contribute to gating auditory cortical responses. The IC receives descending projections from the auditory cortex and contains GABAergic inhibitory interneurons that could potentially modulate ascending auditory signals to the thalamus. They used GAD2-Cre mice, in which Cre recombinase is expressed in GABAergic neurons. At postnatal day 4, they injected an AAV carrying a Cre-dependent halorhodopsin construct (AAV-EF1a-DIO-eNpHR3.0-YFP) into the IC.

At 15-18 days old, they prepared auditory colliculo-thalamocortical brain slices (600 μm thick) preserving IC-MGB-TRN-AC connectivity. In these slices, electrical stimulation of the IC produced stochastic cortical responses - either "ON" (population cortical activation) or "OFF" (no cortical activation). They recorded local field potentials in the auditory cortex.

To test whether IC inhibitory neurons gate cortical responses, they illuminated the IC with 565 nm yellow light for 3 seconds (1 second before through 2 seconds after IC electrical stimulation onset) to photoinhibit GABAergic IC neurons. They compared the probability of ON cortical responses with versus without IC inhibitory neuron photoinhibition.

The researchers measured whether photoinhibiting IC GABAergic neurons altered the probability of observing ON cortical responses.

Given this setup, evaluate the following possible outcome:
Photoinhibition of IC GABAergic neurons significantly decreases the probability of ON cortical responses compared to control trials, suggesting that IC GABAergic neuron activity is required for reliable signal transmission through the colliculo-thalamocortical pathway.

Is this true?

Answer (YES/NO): NO